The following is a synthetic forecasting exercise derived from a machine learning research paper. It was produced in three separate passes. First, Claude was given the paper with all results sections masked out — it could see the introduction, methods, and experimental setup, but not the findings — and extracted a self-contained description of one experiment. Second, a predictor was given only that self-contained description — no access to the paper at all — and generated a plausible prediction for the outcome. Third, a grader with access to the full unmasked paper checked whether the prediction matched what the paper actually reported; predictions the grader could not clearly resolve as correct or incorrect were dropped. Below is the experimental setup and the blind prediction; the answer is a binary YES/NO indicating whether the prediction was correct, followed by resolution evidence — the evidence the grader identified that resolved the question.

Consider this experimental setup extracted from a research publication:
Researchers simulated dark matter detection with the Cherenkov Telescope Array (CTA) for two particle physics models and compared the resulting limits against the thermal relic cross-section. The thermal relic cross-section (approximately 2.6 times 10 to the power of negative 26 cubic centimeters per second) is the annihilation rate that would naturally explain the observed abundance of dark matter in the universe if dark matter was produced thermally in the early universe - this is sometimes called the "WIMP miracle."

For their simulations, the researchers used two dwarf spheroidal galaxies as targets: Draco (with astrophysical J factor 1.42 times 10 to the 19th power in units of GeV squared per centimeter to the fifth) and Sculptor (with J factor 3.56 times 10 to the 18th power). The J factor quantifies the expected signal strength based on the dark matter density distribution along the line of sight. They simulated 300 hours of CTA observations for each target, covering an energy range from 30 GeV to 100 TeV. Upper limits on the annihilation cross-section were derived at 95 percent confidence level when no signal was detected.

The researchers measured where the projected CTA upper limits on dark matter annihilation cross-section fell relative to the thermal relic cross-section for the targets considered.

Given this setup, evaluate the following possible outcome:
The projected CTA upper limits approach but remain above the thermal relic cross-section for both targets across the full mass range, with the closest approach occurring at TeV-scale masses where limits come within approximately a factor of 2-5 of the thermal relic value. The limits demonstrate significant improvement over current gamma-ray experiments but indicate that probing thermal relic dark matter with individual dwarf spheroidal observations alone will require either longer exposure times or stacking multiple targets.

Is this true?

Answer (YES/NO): NO